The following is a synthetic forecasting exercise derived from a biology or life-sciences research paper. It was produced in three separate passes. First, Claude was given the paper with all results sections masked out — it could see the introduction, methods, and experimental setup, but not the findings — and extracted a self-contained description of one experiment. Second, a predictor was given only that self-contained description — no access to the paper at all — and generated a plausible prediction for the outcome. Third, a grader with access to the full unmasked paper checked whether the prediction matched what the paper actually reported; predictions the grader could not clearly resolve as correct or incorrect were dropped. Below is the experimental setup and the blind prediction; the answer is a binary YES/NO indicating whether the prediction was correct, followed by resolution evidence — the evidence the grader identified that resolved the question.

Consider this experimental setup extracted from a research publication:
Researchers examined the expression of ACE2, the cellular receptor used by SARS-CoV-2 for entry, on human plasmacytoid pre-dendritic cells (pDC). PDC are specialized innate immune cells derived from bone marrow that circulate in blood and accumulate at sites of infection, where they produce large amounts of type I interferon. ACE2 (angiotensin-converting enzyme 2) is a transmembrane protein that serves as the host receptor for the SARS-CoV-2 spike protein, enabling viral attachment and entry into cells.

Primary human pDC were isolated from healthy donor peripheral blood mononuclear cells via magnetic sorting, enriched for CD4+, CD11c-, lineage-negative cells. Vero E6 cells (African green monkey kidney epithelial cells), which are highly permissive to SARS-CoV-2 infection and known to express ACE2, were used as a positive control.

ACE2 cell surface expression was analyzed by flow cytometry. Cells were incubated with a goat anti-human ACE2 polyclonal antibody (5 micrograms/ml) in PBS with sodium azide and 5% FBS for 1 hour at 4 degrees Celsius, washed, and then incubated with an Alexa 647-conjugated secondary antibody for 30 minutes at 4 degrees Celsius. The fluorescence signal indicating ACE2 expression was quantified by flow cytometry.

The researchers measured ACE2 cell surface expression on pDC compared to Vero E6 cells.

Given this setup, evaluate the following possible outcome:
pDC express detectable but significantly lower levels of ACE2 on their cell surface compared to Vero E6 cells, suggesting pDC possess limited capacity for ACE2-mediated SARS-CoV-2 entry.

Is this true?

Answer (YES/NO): NO